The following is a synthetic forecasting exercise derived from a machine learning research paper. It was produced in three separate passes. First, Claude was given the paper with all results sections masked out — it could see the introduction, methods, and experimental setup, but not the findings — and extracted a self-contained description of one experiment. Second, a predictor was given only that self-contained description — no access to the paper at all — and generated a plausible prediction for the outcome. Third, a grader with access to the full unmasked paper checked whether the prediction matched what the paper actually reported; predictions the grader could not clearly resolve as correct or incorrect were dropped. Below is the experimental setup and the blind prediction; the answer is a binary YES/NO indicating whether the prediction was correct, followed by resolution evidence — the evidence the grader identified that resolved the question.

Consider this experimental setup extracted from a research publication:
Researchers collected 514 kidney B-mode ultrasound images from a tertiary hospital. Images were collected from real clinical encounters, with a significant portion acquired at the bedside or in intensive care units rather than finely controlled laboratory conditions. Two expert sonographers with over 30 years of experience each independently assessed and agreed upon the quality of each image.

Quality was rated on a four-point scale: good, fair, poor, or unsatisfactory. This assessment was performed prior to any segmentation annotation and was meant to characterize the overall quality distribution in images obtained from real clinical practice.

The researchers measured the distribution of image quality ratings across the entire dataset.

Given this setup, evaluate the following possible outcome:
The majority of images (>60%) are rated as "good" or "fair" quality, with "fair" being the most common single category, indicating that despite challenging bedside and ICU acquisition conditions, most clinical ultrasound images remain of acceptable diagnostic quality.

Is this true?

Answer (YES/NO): YES